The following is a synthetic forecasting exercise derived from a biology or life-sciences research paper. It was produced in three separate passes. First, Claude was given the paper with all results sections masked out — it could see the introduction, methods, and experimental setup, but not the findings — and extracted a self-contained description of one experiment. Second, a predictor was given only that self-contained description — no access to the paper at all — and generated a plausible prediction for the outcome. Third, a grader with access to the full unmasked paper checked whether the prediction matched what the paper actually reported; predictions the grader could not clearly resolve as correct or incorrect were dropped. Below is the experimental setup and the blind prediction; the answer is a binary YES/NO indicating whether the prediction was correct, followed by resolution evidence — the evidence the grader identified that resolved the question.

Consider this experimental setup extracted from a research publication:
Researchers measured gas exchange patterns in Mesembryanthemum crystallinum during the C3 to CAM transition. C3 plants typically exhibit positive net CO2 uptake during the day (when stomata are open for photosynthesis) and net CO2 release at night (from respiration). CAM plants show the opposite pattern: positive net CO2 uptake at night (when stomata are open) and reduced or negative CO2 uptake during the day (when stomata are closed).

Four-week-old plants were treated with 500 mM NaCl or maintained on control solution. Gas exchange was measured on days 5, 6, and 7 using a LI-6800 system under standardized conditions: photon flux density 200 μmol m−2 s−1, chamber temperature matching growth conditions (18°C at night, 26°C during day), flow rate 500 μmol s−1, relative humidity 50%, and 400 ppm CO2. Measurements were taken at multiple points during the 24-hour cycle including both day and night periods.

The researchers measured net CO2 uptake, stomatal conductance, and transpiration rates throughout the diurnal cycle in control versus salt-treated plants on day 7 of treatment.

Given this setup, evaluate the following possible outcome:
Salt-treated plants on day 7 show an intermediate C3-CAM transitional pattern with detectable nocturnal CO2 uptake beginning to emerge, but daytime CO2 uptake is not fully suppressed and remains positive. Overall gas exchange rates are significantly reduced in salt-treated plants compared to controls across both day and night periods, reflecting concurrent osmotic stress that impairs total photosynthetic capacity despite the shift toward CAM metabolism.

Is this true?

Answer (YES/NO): NO